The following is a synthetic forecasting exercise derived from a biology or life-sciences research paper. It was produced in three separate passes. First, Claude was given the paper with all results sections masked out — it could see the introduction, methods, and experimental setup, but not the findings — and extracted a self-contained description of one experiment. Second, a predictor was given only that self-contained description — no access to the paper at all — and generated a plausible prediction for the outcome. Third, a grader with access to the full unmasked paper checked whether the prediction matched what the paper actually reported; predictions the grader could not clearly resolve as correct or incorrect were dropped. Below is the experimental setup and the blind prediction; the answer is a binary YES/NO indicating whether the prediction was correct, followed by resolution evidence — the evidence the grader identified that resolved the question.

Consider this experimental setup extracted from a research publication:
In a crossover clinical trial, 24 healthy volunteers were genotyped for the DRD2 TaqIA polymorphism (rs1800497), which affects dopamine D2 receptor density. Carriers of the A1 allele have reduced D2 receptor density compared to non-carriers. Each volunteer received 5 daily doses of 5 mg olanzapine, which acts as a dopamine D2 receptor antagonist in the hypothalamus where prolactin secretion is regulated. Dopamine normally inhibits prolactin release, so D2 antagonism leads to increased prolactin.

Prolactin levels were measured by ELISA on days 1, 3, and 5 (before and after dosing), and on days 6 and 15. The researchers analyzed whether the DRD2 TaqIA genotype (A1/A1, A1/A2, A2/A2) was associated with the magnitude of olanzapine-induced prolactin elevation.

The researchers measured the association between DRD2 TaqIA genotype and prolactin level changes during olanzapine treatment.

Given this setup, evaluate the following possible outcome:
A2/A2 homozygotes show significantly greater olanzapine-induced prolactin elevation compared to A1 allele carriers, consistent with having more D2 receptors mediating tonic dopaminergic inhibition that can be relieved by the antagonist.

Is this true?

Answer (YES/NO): NO